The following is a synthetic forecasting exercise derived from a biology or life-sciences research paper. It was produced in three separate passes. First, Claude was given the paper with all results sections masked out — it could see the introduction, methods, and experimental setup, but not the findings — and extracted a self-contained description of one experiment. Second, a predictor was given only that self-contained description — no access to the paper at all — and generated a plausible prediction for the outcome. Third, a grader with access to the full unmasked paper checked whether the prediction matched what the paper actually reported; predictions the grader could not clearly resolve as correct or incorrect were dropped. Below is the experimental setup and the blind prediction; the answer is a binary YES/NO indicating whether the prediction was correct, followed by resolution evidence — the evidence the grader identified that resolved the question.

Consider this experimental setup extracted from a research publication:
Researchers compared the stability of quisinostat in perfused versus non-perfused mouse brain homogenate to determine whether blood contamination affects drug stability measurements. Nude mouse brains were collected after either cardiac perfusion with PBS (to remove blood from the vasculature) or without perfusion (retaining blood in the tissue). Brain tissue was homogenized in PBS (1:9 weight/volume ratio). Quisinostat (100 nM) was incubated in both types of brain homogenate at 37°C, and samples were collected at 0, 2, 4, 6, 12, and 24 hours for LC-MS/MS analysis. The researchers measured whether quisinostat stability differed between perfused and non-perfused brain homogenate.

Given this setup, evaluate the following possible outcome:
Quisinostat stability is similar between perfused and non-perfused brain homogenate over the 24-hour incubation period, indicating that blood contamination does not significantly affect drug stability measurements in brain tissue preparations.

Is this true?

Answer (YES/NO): NO